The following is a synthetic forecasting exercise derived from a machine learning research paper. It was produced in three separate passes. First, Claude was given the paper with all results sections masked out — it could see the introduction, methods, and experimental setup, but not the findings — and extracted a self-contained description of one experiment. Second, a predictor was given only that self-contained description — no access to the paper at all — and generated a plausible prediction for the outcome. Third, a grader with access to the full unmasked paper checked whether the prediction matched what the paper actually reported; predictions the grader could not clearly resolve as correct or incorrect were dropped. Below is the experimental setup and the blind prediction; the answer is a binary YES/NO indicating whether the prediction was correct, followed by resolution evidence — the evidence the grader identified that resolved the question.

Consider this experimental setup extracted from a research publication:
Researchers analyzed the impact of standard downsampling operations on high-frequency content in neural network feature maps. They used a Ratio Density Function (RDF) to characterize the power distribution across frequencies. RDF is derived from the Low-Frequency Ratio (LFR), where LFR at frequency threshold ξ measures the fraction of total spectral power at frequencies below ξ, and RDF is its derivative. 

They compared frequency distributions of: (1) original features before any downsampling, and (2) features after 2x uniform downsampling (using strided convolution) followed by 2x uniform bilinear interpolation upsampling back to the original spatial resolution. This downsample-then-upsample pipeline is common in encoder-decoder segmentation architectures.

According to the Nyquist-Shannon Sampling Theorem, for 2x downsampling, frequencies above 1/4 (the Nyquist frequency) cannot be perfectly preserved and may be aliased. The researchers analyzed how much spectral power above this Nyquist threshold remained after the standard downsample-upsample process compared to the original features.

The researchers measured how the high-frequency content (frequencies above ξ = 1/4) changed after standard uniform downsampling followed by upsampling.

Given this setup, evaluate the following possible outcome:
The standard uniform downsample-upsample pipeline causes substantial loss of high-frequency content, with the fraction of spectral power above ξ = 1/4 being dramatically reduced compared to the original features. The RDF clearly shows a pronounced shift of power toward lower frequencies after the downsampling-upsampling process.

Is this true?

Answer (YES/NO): YES